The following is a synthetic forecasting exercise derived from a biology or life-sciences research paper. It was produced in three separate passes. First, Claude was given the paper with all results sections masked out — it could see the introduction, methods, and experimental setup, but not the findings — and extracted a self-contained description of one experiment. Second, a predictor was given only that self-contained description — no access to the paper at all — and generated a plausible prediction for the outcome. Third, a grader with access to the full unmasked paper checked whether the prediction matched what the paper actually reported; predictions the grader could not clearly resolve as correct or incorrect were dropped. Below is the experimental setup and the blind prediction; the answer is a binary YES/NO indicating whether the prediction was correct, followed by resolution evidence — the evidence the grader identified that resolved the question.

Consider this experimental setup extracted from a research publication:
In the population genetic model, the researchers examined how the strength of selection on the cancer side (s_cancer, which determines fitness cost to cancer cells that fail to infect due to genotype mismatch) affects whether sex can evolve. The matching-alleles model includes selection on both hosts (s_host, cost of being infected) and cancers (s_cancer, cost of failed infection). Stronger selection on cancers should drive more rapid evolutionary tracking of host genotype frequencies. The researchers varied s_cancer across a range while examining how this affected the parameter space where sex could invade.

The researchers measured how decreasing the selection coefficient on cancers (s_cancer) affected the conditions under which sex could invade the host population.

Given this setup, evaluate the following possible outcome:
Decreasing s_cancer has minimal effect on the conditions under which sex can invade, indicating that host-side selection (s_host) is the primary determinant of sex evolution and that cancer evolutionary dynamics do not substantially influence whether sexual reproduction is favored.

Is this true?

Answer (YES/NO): NO